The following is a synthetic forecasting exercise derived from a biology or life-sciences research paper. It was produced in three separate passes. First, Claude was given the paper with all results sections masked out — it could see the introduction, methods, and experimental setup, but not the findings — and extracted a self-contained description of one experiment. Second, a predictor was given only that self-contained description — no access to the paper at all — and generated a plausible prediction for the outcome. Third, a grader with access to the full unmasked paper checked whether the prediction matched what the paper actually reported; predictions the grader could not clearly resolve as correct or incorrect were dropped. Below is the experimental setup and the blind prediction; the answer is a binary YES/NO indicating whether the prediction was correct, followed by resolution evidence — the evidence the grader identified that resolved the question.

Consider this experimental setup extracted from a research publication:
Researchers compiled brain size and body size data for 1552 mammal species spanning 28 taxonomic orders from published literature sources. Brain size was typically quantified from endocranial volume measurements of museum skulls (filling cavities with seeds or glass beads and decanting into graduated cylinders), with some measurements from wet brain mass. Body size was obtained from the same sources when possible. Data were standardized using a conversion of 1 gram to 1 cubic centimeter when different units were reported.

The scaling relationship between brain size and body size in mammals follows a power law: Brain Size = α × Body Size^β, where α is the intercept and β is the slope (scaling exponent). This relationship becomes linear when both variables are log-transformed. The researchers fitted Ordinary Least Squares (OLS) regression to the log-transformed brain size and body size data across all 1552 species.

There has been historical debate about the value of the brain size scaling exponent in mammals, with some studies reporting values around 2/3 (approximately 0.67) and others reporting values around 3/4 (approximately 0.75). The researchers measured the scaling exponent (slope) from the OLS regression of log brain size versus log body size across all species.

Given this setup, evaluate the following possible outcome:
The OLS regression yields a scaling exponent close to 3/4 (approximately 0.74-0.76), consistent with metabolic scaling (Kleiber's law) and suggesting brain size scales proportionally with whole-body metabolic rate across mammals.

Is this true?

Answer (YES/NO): YES